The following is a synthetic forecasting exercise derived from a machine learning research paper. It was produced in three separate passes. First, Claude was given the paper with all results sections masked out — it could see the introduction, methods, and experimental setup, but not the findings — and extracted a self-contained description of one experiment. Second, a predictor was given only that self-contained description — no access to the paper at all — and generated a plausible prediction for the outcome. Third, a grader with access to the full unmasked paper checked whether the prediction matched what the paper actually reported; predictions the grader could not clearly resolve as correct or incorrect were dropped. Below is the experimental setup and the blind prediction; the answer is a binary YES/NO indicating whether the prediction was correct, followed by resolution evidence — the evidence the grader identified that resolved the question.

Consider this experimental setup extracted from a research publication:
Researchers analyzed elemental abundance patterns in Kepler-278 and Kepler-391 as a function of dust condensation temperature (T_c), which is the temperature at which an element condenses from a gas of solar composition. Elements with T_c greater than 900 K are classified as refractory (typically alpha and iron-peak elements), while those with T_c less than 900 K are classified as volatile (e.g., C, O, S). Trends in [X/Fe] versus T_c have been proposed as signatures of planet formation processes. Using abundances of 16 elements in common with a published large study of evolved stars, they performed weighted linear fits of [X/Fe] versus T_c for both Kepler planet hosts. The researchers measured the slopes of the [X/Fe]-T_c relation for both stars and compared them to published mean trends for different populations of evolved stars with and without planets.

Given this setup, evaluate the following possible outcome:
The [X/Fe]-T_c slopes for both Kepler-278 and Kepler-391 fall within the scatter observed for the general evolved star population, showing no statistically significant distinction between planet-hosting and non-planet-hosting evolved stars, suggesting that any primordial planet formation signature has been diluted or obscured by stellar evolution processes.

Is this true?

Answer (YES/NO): NO